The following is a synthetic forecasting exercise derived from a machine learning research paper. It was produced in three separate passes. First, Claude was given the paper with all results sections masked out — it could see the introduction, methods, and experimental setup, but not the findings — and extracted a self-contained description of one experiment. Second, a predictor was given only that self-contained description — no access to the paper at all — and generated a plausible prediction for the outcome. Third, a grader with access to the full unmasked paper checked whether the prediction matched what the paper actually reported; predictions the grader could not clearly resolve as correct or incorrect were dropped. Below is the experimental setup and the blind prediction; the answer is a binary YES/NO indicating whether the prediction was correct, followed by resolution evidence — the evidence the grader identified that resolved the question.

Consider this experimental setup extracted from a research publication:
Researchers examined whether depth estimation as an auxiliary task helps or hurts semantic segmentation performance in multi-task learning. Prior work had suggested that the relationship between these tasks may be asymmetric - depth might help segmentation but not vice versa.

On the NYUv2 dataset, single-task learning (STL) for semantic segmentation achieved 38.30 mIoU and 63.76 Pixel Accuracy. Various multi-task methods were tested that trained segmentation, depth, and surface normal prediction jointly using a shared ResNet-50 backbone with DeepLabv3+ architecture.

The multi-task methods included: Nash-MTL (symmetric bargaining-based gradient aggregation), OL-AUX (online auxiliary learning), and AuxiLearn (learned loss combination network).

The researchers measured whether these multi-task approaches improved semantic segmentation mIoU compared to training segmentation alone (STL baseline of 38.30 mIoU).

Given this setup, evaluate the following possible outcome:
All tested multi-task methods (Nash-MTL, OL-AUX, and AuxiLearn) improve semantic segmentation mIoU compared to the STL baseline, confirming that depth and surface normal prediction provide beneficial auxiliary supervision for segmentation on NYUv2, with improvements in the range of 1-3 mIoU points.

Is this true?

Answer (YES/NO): NO